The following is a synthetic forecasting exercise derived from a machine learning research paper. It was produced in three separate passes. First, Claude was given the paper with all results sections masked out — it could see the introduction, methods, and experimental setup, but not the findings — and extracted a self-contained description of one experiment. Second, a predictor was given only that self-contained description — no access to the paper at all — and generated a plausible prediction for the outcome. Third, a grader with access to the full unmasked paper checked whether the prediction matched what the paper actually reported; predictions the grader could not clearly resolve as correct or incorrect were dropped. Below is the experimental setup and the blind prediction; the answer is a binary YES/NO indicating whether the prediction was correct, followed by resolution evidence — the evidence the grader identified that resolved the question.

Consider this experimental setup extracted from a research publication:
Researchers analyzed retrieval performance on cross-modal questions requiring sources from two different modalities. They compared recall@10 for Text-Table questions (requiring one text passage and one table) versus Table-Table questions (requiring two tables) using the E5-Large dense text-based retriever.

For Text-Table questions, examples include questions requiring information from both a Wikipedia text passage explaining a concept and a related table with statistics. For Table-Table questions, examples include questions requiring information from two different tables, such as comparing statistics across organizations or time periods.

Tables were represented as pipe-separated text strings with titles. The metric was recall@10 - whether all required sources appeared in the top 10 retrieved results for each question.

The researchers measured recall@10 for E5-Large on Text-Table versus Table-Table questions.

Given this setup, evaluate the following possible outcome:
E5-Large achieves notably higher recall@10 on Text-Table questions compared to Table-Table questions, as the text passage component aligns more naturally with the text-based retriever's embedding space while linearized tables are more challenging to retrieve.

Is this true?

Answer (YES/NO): YES